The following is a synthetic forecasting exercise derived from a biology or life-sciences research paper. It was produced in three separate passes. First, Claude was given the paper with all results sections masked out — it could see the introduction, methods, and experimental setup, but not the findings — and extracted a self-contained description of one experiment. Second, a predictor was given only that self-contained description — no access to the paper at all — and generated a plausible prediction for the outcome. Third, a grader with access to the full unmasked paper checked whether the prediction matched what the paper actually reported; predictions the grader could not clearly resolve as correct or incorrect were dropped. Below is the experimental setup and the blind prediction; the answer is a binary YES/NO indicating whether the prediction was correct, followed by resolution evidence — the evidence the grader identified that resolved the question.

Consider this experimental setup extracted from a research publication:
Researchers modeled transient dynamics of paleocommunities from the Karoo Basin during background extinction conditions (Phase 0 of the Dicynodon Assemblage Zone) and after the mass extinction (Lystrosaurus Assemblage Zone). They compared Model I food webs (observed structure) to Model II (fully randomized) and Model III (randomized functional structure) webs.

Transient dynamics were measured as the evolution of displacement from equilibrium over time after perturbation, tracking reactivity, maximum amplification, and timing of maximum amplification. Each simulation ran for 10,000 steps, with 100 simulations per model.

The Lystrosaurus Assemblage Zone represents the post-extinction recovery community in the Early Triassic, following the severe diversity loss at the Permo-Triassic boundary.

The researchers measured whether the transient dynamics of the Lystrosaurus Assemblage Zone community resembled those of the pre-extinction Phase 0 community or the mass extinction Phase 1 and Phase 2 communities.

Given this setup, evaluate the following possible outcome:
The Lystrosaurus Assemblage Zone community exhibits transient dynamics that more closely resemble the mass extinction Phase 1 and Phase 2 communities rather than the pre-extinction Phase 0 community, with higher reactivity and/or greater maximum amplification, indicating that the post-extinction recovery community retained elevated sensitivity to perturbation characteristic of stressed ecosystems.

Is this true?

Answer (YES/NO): NO